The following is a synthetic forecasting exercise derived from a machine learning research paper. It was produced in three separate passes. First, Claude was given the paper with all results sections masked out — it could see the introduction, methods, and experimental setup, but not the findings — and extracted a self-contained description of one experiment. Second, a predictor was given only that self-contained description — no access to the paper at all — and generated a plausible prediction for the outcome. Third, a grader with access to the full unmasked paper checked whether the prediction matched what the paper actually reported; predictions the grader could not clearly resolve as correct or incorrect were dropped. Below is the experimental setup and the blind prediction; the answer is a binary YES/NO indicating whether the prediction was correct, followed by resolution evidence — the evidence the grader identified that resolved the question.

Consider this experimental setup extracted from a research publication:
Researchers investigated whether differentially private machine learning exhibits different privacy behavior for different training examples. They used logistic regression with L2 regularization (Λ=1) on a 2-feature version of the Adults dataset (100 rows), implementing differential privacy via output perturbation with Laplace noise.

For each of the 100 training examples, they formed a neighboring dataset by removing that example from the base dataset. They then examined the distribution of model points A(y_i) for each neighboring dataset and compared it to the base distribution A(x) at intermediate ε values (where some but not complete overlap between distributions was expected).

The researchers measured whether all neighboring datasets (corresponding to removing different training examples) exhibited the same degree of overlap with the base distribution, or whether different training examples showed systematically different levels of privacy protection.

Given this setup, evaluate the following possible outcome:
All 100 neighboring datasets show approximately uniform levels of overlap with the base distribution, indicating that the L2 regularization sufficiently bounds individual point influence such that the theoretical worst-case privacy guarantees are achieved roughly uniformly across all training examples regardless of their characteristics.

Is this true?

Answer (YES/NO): NO